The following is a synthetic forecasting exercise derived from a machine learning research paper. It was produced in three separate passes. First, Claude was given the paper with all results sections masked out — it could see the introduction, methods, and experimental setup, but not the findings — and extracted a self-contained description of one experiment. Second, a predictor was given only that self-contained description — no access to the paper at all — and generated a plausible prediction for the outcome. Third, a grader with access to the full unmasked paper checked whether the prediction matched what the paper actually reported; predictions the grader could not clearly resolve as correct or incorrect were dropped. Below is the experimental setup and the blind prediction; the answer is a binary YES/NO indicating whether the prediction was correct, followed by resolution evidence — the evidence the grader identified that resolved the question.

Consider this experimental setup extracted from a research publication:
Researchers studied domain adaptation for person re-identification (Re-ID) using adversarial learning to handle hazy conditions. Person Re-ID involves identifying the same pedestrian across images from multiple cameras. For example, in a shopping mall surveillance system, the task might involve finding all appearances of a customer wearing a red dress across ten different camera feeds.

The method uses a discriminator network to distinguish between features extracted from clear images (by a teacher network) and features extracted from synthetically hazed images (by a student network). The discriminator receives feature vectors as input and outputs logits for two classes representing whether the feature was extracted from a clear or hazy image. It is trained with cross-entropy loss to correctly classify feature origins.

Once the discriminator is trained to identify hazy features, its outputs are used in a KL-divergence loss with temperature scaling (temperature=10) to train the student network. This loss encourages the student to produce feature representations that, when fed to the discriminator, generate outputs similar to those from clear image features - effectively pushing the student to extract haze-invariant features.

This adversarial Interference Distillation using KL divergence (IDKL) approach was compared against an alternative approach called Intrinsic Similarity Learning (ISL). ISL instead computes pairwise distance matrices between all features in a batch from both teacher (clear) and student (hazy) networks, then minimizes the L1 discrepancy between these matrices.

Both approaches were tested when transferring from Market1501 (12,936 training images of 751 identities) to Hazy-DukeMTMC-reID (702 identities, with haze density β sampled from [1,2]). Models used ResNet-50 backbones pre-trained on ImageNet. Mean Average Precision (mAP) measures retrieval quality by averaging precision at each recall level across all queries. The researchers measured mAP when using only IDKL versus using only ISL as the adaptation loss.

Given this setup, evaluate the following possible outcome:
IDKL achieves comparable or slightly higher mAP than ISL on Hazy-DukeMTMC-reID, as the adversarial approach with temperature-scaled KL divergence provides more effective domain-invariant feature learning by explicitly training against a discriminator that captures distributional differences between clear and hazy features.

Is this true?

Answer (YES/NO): NO